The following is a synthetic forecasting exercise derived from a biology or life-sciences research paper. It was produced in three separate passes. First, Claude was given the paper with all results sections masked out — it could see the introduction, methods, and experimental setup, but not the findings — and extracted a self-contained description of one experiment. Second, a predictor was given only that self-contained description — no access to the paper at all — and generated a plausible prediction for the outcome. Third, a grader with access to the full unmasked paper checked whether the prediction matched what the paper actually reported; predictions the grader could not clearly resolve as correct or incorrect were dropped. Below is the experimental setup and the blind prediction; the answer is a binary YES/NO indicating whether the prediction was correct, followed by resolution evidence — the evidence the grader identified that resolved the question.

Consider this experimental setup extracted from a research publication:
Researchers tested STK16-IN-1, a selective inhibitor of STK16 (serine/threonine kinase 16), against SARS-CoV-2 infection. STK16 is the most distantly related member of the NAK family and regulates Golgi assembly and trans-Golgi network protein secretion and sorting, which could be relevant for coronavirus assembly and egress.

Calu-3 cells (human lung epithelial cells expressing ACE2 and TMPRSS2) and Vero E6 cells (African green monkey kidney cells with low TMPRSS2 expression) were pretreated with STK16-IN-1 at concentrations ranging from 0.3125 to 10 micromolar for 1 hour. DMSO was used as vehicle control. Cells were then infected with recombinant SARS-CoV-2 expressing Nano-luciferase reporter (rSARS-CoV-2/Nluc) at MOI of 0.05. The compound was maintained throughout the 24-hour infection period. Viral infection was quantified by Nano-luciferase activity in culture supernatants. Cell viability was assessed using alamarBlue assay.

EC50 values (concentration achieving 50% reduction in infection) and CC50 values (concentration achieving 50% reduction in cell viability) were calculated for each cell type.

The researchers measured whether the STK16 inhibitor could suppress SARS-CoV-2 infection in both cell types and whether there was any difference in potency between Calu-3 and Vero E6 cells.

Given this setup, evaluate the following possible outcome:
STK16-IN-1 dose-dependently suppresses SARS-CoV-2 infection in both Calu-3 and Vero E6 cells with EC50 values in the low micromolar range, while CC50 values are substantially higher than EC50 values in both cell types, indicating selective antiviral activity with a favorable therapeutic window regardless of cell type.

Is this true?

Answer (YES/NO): YES